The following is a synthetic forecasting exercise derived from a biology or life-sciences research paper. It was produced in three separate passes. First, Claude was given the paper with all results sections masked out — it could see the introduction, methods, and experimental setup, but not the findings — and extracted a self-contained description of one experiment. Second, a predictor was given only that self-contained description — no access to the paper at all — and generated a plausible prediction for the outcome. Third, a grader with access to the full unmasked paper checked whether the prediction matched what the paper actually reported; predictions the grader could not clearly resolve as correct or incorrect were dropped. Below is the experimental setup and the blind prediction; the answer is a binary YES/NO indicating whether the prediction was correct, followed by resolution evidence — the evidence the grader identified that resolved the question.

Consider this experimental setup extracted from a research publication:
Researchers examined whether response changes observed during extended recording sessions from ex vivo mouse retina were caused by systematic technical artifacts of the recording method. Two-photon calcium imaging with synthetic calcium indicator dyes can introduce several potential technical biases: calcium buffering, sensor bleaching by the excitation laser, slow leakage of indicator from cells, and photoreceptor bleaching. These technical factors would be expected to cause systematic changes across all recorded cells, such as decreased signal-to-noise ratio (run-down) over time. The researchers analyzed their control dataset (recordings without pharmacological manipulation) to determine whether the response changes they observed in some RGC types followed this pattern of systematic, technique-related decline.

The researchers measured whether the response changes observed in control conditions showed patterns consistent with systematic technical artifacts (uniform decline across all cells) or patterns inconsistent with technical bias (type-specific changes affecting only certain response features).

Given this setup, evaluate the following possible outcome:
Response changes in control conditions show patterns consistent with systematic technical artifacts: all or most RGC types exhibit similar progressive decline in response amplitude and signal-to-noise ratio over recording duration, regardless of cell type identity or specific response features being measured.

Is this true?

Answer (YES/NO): NO